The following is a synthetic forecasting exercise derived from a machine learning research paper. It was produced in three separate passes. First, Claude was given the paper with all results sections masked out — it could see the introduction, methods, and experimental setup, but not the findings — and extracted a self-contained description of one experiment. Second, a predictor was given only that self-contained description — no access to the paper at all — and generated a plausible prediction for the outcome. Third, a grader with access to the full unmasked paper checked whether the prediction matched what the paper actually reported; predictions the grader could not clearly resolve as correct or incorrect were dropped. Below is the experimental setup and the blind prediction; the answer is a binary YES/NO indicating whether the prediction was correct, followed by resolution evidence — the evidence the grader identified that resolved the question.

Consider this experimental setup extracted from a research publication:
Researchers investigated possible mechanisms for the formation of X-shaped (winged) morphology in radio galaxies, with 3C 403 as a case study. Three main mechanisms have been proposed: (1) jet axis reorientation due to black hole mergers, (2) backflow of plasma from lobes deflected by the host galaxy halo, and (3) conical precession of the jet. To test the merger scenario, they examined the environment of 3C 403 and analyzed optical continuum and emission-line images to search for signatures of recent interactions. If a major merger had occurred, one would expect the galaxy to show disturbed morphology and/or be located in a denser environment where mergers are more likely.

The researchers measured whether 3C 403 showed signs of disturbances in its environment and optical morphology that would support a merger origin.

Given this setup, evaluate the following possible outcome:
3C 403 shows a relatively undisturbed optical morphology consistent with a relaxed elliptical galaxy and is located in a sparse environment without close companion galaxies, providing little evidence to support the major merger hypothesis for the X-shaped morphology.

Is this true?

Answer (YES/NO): YES